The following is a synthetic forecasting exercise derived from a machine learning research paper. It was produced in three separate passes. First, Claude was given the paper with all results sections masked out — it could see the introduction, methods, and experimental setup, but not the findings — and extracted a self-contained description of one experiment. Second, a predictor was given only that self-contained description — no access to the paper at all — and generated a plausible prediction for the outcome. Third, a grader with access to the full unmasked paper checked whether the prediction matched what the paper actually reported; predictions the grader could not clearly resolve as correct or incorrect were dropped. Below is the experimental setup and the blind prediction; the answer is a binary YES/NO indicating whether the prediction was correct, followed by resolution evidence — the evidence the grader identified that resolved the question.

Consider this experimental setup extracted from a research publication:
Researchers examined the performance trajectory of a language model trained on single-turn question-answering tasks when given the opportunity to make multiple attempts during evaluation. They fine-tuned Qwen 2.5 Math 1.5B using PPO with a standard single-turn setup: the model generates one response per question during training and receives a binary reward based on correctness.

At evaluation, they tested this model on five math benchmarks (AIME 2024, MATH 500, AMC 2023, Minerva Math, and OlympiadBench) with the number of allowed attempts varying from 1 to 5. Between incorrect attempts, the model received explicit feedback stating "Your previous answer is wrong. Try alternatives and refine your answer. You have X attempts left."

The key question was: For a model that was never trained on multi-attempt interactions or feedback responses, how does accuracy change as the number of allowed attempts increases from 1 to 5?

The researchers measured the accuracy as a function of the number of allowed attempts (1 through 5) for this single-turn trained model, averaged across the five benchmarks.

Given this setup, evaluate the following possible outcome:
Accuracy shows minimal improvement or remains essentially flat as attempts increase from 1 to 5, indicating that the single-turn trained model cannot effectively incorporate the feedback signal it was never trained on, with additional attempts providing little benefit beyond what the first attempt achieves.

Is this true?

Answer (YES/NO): YES